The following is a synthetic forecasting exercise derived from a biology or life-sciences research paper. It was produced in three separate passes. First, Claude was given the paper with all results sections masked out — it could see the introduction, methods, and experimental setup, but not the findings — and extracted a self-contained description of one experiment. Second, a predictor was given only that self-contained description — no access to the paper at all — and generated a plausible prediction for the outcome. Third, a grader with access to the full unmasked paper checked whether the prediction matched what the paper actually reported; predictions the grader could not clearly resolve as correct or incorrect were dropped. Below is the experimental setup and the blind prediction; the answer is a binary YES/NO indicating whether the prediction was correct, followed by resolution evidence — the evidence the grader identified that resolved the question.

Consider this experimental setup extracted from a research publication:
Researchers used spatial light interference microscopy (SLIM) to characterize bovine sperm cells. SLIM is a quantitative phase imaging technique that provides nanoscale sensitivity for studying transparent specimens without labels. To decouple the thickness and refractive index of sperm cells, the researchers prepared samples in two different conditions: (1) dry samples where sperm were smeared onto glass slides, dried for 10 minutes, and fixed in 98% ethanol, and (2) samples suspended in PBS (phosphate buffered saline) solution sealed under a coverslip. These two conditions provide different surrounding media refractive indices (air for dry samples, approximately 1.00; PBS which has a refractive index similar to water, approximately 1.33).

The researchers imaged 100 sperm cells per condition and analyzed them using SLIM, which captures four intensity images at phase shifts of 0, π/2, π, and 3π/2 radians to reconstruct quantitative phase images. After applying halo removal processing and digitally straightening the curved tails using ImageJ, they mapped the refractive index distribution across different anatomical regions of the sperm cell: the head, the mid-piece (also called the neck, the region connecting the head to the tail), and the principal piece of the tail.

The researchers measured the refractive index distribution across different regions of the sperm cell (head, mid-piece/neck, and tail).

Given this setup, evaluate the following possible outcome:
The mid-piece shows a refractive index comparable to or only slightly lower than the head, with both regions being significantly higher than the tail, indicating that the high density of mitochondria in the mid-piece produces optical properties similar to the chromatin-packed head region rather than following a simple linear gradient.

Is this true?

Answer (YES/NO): NO